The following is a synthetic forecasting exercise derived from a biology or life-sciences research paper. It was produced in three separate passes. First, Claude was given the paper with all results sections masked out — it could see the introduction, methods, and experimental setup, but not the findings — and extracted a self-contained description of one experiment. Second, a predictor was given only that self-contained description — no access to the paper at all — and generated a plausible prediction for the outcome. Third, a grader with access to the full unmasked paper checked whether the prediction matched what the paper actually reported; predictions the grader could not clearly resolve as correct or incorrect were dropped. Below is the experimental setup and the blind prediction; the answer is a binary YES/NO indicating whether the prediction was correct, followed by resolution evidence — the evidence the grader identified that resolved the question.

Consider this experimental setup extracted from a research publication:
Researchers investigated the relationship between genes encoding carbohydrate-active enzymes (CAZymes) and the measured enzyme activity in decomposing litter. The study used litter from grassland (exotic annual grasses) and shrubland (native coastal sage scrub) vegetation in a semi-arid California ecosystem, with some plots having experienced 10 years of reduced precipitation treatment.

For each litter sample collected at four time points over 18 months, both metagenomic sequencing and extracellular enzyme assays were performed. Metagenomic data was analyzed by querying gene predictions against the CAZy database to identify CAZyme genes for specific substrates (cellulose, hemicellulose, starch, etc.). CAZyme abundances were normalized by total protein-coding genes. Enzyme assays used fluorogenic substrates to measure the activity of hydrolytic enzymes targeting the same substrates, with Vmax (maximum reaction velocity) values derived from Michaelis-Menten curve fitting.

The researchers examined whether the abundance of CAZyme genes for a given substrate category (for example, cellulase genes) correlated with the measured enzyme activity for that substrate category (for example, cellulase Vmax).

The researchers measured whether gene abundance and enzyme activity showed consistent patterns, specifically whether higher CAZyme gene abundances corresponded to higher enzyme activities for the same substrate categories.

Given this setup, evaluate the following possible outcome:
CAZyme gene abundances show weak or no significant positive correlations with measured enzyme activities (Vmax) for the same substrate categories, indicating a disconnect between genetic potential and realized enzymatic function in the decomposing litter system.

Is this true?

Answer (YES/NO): NO